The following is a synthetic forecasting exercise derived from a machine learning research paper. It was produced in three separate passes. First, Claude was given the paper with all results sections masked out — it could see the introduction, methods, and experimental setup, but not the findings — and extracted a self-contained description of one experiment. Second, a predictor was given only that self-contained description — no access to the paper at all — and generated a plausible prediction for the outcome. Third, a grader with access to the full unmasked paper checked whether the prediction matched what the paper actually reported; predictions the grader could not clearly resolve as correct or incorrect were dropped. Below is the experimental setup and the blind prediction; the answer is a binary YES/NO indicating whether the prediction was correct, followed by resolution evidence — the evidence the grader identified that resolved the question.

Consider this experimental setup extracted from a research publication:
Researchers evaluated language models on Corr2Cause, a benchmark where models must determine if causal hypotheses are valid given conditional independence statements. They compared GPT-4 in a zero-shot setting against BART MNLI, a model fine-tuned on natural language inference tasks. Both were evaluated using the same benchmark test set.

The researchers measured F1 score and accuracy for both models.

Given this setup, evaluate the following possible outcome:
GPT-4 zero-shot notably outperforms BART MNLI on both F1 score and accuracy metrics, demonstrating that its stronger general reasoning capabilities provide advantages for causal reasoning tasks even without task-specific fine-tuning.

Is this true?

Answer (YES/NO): NO